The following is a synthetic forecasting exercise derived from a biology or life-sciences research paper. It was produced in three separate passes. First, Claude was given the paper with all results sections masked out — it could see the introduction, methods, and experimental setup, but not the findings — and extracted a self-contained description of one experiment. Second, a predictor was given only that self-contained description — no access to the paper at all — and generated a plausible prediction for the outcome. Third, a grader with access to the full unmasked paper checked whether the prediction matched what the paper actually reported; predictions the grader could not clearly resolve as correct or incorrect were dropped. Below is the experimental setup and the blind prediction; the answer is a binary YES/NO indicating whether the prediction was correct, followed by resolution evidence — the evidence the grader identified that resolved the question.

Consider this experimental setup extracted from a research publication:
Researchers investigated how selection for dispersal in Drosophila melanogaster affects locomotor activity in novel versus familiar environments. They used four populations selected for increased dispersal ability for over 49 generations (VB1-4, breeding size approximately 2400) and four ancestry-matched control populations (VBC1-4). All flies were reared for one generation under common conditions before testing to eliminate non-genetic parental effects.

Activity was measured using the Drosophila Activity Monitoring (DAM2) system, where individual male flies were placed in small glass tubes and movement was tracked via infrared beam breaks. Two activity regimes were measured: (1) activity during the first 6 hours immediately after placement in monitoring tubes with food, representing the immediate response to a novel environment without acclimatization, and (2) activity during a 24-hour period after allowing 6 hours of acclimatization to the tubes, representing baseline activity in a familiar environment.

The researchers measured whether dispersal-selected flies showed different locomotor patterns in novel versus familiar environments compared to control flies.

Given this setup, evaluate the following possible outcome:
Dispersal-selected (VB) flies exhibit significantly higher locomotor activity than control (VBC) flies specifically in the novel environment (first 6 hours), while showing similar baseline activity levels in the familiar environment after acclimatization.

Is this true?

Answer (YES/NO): NO